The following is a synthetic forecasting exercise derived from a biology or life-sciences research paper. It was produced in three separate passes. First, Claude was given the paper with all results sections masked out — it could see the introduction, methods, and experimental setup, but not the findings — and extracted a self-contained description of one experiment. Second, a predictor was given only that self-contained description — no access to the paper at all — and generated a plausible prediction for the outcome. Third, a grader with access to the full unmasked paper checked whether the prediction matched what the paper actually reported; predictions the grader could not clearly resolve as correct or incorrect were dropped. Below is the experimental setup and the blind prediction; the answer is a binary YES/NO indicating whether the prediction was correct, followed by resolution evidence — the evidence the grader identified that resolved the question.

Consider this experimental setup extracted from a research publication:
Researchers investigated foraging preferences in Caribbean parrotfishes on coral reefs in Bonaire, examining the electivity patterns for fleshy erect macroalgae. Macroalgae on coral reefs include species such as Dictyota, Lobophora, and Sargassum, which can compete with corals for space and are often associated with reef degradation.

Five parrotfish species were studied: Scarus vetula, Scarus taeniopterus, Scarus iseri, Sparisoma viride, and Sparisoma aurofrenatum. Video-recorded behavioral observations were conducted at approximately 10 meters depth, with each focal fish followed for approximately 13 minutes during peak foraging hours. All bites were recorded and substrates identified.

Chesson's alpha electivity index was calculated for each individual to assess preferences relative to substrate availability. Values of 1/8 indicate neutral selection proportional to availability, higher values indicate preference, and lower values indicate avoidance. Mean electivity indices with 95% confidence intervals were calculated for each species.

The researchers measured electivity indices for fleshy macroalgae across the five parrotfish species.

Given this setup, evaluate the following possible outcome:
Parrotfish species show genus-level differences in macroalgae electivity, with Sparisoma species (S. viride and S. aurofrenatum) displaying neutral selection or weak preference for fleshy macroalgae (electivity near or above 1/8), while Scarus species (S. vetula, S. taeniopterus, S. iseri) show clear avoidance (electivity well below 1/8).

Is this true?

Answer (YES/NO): NO